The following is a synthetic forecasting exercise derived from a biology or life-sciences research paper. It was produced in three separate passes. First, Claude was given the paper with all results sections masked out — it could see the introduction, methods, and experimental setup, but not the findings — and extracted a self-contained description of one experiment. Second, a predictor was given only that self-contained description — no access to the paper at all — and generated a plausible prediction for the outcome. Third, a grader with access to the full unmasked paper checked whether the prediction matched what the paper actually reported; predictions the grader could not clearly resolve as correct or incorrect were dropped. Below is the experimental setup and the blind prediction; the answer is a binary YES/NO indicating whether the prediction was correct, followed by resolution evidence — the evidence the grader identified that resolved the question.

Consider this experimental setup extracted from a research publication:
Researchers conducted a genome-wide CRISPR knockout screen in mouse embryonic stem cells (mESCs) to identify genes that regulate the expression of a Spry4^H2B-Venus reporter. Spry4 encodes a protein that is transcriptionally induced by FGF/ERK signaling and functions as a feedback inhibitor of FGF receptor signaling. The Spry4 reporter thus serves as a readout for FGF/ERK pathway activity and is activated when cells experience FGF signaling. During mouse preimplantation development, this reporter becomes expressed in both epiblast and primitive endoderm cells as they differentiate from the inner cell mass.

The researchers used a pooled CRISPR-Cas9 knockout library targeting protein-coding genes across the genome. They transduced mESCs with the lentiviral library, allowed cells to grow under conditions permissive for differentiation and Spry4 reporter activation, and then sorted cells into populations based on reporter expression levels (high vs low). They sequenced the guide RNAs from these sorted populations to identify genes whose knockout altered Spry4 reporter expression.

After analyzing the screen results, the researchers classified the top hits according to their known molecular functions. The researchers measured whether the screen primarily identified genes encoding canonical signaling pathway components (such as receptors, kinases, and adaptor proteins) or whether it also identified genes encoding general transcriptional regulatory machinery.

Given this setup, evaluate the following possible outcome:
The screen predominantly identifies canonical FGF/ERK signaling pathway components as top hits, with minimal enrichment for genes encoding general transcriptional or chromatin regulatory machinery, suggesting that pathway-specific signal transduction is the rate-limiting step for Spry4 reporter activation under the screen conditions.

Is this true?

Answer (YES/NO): NO